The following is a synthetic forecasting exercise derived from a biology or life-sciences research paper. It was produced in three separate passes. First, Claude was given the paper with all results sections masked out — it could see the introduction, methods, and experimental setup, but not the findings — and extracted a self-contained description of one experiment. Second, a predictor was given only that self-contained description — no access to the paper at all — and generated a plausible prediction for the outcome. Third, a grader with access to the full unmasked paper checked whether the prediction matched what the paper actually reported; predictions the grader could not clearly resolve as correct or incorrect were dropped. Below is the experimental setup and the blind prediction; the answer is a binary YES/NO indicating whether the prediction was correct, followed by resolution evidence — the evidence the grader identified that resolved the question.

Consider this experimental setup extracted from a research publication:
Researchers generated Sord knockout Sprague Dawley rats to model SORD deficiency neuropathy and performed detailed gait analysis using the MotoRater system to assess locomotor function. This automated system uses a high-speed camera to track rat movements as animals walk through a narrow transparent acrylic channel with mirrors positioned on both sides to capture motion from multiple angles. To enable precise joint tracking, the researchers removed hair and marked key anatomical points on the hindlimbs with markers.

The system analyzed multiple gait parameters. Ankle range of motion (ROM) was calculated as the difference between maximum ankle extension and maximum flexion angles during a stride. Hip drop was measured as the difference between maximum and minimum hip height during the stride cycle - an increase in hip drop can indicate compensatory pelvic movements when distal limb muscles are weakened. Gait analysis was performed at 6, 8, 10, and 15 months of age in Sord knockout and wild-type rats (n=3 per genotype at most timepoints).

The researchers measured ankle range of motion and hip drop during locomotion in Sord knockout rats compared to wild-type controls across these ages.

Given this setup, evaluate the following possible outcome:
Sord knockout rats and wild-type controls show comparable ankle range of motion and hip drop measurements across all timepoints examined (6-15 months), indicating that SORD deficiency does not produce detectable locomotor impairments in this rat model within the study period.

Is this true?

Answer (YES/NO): NO